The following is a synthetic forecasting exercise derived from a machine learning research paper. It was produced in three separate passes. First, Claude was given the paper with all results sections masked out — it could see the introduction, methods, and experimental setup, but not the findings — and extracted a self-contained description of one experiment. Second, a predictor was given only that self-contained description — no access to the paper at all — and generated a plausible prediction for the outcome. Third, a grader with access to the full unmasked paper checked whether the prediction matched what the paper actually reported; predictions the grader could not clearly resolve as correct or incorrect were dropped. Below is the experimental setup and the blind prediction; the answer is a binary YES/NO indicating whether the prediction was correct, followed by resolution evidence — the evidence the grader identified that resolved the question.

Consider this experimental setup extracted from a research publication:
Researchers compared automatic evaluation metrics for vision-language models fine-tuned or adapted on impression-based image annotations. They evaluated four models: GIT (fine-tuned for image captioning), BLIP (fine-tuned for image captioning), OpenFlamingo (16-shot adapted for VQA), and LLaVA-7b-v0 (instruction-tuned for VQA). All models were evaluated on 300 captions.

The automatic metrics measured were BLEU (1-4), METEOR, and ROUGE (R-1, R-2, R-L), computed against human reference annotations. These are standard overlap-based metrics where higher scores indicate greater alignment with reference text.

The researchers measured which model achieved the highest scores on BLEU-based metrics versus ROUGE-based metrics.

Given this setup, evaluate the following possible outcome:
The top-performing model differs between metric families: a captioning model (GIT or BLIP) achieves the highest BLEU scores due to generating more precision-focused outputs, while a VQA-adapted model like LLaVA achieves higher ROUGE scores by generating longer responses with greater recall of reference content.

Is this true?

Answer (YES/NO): NO